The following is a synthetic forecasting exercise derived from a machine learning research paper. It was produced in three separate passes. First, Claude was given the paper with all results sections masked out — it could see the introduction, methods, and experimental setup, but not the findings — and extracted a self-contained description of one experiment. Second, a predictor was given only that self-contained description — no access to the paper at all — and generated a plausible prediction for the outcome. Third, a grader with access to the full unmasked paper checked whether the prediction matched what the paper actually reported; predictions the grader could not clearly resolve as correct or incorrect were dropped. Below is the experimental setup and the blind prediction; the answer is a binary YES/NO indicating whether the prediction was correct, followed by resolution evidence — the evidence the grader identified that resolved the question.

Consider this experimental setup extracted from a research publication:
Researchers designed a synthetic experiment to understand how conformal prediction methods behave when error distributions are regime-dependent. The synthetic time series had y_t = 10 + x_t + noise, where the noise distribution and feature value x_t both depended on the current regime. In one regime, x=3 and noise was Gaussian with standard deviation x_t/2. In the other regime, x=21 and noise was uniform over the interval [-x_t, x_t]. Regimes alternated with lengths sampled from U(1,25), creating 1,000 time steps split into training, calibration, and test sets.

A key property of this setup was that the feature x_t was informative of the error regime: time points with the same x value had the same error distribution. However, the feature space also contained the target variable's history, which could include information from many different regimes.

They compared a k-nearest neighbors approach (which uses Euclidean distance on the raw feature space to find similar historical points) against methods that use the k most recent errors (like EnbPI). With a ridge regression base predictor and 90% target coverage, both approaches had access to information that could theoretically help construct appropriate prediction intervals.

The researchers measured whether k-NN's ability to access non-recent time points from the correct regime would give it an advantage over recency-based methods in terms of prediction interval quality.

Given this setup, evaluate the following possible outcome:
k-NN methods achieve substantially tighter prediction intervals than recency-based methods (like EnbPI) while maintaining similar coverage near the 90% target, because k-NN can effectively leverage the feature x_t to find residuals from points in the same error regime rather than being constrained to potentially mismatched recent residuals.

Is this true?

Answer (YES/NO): NO